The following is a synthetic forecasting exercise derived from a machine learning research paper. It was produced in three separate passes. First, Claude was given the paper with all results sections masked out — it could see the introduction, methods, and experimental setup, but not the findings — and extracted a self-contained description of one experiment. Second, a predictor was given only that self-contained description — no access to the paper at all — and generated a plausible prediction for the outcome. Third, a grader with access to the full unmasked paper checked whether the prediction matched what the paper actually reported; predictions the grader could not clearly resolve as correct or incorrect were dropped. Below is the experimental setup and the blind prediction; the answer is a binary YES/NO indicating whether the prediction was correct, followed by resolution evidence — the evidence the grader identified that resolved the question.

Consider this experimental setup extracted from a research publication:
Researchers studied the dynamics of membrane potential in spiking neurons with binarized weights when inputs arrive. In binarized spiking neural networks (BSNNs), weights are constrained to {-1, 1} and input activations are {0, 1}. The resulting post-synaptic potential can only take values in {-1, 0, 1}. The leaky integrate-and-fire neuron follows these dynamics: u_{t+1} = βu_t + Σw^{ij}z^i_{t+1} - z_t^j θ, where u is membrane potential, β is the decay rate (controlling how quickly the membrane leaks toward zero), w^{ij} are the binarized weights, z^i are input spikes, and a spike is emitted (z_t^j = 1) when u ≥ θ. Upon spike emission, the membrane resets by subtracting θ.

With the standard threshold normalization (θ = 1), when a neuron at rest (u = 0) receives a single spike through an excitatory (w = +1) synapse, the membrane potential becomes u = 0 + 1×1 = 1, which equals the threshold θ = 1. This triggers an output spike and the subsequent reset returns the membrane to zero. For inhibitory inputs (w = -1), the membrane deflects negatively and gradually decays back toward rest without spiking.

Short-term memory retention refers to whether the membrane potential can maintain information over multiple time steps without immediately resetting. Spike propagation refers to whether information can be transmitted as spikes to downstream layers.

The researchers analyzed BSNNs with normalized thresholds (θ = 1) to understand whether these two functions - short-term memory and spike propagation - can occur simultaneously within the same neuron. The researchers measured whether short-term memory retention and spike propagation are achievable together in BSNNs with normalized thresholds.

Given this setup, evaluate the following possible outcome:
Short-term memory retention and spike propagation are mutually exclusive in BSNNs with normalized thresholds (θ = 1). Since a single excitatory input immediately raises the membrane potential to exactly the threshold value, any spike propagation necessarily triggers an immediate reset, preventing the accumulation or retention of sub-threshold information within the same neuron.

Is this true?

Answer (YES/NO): YES